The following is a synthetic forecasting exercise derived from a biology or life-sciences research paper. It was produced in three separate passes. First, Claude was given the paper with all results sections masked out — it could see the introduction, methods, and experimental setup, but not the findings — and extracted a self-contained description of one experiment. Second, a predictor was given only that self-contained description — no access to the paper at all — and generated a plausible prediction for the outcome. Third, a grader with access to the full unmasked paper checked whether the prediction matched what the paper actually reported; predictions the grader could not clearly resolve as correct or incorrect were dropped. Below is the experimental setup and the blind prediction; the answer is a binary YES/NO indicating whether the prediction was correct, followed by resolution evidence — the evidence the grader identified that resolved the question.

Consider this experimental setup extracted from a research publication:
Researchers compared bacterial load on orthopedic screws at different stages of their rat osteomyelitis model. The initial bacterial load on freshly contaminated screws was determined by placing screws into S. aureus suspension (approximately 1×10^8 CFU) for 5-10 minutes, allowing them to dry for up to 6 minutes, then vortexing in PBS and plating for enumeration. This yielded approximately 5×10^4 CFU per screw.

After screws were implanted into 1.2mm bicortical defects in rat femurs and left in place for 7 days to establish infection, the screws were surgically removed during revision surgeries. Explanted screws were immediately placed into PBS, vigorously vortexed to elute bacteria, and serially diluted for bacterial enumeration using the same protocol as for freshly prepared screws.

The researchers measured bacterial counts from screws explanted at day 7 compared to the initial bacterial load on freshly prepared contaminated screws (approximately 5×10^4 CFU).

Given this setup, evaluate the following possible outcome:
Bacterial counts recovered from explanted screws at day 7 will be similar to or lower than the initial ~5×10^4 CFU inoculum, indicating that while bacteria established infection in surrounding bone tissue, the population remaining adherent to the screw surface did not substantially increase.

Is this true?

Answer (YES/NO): NO